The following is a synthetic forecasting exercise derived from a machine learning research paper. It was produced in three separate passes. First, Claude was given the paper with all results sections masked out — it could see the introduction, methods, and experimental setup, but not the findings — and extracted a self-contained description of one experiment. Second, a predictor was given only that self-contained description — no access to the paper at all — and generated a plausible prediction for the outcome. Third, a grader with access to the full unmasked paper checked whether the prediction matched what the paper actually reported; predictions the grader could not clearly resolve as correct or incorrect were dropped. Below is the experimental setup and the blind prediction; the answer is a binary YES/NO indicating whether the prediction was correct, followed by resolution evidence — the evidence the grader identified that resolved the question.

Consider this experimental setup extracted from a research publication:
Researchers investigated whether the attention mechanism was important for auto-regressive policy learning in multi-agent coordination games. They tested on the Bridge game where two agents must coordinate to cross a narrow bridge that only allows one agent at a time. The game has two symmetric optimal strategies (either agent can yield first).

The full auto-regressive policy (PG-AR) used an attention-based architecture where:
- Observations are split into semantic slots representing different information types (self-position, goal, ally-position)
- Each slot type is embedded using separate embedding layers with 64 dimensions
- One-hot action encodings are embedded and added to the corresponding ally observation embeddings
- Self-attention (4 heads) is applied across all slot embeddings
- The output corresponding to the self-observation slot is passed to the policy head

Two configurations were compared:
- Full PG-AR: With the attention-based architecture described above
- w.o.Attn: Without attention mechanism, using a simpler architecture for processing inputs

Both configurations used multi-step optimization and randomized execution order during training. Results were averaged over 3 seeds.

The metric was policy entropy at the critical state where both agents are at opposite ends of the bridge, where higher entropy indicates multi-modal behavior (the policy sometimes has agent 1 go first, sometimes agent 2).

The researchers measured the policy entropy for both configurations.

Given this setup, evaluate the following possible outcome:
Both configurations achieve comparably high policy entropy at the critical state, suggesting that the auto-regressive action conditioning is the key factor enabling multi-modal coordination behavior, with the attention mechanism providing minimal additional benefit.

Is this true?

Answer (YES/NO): NO